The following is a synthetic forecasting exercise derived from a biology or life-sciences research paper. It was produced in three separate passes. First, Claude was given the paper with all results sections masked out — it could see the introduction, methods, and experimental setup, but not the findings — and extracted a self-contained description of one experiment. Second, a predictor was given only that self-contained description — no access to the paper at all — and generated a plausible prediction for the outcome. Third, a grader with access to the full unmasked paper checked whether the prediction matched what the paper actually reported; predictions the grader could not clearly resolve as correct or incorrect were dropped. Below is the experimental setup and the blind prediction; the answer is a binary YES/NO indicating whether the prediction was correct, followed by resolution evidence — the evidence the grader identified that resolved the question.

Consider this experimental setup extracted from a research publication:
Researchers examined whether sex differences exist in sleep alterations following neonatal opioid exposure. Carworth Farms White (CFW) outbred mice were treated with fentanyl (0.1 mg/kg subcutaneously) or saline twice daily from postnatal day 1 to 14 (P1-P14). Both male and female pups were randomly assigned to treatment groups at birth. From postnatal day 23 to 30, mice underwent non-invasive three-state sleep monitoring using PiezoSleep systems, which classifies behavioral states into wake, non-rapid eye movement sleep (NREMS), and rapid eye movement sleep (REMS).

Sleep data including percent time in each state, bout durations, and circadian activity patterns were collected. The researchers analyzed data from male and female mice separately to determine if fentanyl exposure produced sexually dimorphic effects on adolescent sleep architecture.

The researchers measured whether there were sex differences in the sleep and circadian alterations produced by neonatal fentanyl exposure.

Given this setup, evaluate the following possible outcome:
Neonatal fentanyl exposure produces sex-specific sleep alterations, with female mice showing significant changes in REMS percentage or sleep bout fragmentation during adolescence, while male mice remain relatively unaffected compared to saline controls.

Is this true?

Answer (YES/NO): NO